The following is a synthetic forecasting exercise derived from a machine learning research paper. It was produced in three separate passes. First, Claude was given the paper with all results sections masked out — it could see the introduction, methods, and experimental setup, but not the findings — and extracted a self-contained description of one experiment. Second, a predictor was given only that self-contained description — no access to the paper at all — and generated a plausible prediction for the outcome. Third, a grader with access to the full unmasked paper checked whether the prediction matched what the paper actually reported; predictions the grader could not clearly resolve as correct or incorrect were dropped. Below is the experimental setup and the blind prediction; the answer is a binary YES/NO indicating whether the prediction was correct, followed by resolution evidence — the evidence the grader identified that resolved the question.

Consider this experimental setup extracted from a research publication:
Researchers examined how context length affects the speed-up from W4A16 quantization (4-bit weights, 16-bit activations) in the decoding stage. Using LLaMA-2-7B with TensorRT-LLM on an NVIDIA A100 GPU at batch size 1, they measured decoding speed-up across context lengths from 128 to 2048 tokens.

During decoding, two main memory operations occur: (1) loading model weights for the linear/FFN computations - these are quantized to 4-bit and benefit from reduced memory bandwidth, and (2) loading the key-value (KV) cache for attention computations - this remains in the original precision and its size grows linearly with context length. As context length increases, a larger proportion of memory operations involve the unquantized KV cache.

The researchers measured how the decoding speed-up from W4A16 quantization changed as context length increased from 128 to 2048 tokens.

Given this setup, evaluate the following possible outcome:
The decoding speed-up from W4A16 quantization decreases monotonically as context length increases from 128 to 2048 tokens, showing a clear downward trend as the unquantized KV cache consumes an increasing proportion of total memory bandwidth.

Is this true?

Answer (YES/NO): YES